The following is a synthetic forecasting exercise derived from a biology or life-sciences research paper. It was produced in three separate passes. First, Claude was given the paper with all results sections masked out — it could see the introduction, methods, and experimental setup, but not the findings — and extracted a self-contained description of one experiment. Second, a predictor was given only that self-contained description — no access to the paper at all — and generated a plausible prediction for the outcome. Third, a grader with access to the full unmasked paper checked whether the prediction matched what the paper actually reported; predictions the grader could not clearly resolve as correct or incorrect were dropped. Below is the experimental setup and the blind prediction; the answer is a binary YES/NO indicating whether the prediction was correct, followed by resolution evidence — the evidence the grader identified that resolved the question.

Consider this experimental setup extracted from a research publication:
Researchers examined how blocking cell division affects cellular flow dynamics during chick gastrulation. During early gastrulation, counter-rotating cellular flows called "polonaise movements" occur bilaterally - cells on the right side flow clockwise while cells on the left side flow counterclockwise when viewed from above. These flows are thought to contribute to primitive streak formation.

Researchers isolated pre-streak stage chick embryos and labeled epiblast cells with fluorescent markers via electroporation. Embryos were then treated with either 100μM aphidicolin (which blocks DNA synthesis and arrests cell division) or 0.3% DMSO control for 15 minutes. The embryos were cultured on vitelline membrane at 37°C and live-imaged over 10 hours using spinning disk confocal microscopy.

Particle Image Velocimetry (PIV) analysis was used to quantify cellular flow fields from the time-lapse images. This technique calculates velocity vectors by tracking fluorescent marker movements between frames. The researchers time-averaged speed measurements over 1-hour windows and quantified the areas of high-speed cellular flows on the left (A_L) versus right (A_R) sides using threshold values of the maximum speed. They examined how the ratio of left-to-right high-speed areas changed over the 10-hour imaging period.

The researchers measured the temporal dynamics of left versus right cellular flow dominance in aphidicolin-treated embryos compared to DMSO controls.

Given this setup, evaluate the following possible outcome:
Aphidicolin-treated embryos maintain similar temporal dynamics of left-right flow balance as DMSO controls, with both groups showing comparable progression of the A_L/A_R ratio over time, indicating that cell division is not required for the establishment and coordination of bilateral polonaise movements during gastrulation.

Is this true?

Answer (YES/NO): NO